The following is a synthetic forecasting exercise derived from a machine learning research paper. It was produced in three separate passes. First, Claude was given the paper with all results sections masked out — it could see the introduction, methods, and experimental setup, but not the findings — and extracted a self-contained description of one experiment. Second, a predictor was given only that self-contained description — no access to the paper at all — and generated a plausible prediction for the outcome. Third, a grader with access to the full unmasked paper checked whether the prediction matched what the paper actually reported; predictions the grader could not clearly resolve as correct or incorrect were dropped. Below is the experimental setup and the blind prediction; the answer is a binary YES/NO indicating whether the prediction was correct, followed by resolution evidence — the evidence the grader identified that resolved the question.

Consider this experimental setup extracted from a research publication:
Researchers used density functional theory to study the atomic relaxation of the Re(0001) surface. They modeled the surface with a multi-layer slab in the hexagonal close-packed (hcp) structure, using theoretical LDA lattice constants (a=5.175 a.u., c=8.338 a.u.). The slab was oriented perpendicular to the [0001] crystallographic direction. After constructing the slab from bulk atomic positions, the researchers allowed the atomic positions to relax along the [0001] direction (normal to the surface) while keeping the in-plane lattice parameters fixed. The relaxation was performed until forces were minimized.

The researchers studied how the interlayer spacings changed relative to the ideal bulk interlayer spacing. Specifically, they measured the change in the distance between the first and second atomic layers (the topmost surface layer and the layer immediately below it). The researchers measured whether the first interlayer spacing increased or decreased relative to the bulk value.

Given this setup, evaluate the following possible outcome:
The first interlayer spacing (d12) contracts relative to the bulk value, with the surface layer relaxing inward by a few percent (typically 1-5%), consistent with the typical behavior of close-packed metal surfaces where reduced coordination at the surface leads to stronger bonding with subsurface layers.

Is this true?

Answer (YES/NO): NO